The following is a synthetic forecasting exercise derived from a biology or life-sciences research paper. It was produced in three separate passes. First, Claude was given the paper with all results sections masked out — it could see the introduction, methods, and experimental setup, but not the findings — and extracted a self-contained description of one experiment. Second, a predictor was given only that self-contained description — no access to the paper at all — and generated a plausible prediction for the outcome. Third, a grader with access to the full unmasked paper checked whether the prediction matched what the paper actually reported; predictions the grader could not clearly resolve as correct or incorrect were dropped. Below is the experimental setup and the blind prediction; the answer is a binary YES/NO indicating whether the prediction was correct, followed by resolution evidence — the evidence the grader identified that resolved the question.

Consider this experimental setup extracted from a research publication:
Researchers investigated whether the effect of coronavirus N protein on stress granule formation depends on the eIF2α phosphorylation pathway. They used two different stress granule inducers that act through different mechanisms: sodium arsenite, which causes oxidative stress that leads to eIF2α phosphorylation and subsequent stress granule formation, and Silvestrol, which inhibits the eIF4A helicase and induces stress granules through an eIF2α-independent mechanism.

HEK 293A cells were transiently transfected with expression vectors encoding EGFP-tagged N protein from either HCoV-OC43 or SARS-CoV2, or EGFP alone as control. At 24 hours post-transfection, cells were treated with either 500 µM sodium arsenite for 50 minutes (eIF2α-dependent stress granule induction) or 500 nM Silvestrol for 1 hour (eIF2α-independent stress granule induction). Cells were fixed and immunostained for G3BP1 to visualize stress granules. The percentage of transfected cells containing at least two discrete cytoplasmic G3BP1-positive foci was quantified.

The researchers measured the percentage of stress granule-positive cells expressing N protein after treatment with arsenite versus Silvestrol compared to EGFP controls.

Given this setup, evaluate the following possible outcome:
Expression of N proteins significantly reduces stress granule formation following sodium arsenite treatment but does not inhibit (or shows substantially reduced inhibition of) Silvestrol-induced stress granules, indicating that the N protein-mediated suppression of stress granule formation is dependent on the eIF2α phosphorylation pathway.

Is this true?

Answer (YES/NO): NO